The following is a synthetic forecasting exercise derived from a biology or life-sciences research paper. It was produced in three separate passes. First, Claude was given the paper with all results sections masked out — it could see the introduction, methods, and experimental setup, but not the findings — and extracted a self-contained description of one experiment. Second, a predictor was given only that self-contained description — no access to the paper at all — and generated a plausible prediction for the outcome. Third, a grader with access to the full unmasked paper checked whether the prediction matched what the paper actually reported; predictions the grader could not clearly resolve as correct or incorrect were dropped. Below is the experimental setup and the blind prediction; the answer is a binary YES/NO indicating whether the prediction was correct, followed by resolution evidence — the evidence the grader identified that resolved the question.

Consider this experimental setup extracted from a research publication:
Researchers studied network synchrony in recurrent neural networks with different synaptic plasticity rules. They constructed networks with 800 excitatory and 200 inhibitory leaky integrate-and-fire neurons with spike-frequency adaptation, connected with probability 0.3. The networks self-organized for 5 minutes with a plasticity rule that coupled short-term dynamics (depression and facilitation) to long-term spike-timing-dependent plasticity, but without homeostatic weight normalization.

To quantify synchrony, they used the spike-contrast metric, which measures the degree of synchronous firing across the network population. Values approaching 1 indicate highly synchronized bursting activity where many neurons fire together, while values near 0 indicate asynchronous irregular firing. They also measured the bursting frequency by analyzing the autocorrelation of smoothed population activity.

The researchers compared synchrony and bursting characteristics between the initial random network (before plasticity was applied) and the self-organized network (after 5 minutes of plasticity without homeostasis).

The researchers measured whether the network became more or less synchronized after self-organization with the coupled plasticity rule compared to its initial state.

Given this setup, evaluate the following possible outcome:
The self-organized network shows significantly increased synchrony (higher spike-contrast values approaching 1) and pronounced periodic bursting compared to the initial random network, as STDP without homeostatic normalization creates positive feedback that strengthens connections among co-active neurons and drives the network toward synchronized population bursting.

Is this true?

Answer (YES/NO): NO